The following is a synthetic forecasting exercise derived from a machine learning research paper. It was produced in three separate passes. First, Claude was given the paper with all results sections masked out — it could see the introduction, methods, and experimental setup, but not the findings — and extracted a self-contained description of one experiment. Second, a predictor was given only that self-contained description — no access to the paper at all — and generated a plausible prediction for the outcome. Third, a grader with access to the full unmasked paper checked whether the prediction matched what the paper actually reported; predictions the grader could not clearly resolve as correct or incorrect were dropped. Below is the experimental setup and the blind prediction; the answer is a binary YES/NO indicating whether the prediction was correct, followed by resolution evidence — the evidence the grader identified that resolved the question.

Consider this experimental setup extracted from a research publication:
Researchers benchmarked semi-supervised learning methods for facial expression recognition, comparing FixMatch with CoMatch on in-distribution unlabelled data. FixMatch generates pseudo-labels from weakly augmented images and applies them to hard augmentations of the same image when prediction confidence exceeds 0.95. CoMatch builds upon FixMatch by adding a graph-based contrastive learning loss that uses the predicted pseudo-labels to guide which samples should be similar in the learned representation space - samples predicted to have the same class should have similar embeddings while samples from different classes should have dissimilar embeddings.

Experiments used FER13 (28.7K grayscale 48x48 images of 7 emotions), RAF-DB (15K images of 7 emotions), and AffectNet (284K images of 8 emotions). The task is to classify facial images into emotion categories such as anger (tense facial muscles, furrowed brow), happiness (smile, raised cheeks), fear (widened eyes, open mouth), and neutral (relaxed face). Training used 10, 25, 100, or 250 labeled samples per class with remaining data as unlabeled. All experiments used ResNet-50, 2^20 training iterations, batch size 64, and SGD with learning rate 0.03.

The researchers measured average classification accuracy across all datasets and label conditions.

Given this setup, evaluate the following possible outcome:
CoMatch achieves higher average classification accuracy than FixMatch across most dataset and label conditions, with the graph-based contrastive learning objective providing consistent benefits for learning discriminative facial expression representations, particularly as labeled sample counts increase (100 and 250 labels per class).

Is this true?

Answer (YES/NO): NO